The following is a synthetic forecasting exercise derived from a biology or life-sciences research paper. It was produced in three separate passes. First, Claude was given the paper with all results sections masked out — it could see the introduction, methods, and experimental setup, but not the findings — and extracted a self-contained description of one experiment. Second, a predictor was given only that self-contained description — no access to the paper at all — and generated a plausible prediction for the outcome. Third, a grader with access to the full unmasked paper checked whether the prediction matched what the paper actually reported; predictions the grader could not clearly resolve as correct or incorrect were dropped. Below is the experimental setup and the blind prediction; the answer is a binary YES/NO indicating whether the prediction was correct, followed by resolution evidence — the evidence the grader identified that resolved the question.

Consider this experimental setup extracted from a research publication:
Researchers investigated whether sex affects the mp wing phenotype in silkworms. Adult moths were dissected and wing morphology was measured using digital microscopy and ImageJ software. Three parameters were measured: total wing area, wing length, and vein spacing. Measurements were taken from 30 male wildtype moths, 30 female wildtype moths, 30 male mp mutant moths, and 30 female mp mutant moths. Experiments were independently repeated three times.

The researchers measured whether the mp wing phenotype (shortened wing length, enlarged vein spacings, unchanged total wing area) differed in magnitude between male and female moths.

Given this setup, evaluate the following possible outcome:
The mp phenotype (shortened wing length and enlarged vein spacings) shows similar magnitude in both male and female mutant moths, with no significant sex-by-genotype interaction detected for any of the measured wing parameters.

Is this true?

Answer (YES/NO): YES